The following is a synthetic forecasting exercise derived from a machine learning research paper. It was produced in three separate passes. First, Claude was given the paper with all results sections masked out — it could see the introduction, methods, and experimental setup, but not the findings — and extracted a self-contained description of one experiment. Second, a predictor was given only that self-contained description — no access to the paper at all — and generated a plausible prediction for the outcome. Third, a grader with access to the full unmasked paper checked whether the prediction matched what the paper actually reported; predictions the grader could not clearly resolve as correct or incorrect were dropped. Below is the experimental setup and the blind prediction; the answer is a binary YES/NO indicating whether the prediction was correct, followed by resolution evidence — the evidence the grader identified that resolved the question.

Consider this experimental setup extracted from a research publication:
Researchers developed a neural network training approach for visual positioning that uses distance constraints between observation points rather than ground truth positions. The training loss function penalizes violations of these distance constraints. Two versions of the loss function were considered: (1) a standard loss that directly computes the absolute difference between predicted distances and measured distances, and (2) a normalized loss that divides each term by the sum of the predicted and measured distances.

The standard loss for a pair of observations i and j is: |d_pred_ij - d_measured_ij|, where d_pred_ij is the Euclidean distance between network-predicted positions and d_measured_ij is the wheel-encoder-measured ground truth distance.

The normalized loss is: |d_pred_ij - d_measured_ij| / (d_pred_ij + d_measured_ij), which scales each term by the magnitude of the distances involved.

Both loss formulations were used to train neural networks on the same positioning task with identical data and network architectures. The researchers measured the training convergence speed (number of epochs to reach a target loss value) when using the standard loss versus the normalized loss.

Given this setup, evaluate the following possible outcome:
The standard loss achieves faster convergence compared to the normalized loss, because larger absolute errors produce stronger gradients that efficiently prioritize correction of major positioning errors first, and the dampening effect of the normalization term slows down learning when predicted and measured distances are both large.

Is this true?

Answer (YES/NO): NO